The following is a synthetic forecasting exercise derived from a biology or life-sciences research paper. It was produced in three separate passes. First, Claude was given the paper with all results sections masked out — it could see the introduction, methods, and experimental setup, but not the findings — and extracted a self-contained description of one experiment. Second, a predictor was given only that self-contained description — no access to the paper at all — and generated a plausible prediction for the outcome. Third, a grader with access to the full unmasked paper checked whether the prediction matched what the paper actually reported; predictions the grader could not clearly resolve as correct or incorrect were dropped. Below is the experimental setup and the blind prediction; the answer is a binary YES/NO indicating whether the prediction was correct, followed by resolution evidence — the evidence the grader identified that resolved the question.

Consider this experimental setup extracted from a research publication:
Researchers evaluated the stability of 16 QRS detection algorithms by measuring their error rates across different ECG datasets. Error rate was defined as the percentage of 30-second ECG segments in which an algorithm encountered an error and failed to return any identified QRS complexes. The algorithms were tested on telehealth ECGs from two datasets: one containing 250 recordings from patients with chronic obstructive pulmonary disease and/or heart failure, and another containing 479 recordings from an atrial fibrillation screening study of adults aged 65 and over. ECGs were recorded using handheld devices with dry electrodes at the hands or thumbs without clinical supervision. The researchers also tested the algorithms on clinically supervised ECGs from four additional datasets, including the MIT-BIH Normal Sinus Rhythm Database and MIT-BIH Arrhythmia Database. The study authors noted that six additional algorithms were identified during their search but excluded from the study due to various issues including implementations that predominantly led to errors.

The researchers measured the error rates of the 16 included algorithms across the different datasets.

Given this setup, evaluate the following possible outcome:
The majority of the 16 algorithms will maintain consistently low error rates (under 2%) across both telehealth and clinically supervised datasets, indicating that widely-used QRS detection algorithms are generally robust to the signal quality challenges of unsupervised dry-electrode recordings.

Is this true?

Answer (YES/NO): NO